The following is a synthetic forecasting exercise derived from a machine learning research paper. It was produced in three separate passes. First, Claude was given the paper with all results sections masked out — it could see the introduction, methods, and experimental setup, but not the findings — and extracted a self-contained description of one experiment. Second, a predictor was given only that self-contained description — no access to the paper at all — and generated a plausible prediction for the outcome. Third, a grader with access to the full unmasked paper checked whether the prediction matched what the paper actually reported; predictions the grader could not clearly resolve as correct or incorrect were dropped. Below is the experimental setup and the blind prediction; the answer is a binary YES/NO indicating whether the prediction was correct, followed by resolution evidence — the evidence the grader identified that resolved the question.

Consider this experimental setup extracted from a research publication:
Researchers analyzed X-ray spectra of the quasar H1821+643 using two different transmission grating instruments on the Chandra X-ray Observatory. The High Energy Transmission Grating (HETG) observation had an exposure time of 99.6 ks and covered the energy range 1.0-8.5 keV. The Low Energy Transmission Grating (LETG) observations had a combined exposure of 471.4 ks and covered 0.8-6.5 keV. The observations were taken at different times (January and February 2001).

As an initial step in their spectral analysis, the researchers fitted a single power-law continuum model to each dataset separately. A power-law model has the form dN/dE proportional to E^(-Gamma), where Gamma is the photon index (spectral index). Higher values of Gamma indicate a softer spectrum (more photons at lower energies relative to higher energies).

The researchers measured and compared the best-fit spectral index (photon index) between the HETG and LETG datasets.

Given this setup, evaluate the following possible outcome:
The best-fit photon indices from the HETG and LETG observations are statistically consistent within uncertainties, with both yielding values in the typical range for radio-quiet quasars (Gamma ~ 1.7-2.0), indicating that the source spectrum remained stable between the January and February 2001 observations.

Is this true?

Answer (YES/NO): NO